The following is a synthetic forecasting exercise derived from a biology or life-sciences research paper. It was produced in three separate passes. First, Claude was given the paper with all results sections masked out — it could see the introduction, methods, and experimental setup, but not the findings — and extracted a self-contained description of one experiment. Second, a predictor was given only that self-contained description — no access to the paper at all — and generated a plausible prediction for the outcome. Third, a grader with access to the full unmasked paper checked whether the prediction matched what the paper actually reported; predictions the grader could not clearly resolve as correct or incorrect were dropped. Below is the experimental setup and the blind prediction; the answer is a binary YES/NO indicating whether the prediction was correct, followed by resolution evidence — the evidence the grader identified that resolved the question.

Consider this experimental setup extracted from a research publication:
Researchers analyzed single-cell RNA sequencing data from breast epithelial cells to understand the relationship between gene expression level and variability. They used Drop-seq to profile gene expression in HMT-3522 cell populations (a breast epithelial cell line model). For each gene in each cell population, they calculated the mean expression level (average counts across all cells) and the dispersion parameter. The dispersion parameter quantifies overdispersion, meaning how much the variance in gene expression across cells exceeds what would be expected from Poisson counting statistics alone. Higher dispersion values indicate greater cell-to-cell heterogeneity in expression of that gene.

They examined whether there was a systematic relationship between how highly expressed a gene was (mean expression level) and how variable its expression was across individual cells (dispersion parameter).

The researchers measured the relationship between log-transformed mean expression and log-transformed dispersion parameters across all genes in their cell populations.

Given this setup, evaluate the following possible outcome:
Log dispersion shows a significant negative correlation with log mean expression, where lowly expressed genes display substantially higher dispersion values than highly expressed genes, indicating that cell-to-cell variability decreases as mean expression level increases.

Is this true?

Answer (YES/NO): YES